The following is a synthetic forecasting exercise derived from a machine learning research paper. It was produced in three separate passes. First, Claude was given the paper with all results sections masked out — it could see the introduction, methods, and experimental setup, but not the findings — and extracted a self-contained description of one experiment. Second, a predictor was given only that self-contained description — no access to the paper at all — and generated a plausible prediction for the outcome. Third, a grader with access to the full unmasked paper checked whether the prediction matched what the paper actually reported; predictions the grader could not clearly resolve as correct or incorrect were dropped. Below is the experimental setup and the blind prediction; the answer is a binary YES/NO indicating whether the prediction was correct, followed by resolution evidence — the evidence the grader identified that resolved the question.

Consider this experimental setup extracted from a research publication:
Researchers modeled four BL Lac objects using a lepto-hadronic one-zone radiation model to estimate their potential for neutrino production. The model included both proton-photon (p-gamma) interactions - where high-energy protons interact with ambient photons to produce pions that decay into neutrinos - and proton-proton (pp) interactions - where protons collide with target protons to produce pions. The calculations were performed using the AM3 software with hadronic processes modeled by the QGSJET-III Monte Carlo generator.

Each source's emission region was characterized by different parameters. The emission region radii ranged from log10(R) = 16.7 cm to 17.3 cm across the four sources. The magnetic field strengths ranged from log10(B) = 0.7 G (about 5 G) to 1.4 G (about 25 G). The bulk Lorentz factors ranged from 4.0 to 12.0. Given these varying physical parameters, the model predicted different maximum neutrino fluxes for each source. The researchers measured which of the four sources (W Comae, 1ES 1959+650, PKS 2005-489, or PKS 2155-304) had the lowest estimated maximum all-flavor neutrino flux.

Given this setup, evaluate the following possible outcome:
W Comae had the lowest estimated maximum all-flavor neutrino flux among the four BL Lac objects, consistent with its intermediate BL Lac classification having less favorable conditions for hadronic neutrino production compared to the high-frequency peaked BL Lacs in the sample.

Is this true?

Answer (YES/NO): NO